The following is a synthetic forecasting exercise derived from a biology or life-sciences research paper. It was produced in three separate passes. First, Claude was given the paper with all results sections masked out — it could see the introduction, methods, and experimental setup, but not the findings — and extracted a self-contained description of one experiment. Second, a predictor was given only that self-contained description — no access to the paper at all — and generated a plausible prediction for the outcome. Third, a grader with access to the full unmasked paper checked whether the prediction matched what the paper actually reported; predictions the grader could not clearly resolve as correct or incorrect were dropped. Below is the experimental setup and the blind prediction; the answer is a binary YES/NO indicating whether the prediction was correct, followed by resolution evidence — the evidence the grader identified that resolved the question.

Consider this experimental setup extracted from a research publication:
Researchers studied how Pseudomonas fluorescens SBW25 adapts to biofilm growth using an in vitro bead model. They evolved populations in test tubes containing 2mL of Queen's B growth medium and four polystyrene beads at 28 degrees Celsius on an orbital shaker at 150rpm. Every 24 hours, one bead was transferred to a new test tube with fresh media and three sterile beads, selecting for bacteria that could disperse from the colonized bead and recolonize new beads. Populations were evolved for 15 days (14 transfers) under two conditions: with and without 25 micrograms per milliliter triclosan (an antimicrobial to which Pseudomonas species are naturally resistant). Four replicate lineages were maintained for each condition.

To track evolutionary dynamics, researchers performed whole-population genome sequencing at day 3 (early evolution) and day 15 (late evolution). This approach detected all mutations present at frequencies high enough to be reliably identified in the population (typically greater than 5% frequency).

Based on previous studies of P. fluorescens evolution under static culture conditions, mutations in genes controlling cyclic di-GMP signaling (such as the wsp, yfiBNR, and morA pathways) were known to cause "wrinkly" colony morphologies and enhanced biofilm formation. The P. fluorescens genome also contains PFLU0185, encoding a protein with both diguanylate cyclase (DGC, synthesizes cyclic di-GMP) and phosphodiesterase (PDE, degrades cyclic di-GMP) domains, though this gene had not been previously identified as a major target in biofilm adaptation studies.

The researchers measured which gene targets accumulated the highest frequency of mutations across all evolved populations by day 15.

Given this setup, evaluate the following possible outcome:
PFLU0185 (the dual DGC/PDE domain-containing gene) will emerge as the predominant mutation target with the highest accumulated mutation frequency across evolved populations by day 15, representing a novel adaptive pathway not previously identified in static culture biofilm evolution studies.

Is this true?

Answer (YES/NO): YES